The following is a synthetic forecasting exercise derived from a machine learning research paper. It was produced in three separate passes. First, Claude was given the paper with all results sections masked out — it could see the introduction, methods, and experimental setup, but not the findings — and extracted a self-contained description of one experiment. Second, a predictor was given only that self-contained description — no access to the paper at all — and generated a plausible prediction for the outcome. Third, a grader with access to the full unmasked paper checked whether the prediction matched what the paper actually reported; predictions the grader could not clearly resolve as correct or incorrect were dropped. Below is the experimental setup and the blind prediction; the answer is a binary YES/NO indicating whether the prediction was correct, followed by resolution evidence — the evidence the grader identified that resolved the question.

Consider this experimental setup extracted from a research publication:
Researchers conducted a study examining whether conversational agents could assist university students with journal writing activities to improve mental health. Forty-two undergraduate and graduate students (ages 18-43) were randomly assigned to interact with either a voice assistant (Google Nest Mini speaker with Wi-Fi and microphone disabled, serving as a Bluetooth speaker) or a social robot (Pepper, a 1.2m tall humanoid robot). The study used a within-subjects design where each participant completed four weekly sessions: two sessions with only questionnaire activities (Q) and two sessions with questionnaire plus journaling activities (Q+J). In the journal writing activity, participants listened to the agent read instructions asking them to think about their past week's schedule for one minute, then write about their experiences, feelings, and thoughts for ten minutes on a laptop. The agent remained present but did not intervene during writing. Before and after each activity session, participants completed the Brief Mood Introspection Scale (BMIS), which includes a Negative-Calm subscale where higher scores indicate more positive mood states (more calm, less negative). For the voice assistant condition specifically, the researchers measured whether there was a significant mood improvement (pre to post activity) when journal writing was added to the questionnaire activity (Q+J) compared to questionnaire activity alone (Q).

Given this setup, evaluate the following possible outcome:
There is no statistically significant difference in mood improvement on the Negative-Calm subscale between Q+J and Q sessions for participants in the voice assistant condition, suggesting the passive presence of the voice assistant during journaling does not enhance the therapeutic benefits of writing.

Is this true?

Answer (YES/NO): YES